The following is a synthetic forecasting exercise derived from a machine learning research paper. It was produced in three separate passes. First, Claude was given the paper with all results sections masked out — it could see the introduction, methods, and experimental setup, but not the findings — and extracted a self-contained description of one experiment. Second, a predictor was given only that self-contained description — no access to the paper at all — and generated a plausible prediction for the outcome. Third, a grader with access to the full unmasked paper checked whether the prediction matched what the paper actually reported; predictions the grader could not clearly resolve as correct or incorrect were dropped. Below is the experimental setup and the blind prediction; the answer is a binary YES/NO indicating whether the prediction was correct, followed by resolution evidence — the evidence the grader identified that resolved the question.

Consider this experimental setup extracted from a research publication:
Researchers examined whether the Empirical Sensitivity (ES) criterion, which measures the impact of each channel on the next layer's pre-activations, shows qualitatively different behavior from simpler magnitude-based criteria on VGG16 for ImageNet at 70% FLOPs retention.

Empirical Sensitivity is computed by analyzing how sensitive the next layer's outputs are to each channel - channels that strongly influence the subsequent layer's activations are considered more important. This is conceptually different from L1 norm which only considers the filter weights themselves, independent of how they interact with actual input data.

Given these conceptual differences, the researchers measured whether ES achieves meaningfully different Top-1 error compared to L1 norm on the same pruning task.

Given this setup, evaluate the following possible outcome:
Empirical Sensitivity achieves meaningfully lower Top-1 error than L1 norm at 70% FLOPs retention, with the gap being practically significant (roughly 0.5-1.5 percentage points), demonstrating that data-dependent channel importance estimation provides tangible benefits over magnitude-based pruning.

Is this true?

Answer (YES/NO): NO